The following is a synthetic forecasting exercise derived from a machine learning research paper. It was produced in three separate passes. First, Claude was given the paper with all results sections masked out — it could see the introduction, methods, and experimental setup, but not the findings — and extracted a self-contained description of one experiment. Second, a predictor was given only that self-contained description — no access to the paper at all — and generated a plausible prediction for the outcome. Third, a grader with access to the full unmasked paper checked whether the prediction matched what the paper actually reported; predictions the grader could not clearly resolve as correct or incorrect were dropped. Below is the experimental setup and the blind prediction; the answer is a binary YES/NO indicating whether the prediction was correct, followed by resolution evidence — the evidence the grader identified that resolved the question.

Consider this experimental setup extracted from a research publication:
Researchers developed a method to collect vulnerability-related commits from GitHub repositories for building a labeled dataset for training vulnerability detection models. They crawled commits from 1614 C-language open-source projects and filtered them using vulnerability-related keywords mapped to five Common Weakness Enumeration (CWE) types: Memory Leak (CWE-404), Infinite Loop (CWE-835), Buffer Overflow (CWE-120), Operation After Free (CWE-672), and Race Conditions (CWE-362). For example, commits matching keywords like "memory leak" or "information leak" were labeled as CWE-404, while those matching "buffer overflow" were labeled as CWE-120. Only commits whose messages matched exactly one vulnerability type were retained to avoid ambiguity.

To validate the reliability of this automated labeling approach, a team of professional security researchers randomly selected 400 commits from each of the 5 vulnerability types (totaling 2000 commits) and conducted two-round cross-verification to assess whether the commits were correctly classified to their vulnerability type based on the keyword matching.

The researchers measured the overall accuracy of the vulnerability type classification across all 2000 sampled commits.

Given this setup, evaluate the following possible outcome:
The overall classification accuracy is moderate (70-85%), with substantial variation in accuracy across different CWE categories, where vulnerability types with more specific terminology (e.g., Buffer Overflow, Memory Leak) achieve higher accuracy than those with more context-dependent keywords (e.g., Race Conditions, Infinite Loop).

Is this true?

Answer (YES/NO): NO